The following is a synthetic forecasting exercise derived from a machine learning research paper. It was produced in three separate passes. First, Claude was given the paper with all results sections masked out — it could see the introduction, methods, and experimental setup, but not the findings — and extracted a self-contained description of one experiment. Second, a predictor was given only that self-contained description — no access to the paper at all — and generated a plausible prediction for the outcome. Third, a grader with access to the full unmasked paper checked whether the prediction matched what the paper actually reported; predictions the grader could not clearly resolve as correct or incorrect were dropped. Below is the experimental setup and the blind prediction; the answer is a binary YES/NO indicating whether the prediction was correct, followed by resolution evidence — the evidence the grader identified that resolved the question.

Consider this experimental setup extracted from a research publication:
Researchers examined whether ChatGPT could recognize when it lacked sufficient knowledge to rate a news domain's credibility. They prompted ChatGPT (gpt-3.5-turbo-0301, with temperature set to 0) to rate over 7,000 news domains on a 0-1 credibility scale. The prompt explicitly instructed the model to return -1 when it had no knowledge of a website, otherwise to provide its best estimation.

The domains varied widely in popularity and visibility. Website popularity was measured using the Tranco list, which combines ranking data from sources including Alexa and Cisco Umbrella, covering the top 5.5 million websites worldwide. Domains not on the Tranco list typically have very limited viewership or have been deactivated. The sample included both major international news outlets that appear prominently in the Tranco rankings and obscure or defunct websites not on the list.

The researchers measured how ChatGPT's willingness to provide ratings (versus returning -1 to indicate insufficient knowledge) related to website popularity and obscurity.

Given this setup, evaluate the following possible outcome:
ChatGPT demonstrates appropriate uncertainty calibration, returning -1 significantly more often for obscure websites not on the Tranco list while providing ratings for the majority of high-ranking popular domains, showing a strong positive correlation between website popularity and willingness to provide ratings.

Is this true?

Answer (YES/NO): YES